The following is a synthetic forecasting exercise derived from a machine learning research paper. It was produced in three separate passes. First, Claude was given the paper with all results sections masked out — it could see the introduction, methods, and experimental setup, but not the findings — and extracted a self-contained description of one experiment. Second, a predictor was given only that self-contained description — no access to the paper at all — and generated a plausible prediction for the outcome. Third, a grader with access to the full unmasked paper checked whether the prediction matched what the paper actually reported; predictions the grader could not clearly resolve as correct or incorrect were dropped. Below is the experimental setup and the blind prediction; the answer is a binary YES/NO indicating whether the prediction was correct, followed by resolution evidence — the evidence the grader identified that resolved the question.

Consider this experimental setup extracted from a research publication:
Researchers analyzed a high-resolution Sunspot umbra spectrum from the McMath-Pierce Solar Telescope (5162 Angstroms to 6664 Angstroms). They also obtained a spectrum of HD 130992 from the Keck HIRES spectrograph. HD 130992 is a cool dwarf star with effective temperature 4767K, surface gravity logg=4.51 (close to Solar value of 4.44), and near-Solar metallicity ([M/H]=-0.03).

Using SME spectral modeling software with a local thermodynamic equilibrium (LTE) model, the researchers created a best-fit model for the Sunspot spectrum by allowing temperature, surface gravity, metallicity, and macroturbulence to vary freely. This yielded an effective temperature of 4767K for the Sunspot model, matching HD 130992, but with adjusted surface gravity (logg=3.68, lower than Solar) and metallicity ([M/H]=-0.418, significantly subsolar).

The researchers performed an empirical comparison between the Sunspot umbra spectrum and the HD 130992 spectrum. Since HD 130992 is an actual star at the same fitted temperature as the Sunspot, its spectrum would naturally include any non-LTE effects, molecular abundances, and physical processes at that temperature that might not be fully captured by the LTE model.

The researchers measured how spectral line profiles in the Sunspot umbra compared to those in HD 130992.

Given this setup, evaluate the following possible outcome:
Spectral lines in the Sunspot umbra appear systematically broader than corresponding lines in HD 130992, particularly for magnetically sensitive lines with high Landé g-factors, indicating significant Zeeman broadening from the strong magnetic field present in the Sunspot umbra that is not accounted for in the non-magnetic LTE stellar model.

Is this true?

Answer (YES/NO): NO